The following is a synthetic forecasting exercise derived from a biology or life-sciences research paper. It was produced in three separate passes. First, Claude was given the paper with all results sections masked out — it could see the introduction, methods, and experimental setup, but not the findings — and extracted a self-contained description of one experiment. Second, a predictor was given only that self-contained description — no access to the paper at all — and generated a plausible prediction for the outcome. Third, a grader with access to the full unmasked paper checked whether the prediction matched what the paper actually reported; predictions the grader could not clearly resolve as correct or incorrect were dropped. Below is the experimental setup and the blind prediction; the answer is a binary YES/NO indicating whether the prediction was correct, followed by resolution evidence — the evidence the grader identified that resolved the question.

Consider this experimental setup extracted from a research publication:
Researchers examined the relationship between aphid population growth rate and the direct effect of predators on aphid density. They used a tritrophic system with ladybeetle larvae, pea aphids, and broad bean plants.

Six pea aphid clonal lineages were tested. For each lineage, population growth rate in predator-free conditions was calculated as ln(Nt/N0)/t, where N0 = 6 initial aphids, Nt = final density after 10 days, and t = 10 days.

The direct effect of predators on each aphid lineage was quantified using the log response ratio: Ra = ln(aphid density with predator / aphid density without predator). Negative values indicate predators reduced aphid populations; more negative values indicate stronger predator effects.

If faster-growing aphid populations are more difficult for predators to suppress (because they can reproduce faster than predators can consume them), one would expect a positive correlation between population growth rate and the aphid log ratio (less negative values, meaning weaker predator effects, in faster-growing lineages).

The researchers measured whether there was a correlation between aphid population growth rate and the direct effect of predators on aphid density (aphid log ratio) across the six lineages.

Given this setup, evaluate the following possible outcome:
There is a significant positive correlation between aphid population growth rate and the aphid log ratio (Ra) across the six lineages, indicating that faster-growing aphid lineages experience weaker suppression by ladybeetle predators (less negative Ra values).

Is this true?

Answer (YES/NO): YES